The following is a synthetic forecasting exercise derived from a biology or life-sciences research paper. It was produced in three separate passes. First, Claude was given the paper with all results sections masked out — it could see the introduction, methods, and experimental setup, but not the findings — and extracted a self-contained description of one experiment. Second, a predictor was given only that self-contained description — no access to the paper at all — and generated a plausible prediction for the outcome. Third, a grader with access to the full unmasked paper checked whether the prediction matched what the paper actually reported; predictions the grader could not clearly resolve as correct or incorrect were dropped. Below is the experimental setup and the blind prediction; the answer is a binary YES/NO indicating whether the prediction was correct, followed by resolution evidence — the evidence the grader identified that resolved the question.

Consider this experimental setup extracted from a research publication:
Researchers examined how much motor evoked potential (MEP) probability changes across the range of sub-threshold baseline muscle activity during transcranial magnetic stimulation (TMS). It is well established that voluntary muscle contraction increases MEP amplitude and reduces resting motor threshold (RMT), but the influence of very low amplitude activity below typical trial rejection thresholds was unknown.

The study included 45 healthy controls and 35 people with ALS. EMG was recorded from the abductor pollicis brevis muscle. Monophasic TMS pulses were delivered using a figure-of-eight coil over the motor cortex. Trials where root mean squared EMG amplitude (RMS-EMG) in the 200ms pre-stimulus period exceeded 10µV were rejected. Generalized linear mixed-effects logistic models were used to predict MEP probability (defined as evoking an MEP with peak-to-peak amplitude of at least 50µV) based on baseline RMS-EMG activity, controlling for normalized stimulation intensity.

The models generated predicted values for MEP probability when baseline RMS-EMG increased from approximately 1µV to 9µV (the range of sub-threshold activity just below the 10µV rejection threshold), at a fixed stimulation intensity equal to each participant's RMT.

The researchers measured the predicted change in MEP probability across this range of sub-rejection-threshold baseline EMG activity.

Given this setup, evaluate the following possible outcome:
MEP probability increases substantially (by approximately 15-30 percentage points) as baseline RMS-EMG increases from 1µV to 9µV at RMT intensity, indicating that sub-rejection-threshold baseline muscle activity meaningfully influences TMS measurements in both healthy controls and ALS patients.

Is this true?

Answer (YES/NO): NO